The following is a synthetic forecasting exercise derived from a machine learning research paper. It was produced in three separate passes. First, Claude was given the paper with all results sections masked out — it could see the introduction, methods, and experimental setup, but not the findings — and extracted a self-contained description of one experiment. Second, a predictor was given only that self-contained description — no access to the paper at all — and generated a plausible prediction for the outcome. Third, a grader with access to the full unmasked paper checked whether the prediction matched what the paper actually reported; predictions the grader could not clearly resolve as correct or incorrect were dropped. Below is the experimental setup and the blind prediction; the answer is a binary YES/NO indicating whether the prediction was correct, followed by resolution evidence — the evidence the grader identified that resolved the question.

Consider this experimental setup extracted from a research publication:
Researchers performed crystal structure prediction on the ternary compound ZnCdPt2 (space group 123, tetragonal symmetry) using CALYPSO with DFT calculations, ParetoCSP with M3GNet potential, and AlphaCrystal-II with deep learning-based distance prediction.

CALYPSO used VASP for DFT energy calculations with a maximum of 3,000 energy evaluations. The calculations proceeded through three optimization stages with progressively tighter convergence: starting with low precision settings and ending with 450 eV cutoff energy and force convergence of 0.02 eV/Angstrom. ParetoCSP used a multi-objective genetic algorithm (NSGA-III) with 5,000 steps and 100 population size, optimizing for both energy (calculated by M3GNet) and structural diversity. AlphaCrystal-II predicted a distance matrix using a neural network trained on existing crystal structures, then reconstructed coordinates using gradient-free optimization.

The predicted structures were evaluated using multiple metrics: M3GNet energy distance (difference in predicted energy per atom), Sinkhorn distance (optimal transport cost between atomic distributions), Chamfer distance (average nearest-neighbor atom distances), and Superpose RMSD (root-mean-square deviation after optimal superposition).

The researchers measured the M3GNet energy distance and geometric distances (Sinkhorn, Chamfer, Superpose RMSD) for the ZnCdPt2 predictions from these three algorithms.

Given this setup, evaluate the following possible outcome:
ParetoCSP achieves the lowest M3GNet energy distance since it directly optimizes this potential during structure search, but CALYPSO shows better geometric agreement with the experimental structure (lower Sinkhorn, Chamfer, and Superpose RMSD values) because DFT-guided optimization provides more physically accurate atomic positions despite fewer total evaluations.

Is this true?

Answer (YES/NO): NO